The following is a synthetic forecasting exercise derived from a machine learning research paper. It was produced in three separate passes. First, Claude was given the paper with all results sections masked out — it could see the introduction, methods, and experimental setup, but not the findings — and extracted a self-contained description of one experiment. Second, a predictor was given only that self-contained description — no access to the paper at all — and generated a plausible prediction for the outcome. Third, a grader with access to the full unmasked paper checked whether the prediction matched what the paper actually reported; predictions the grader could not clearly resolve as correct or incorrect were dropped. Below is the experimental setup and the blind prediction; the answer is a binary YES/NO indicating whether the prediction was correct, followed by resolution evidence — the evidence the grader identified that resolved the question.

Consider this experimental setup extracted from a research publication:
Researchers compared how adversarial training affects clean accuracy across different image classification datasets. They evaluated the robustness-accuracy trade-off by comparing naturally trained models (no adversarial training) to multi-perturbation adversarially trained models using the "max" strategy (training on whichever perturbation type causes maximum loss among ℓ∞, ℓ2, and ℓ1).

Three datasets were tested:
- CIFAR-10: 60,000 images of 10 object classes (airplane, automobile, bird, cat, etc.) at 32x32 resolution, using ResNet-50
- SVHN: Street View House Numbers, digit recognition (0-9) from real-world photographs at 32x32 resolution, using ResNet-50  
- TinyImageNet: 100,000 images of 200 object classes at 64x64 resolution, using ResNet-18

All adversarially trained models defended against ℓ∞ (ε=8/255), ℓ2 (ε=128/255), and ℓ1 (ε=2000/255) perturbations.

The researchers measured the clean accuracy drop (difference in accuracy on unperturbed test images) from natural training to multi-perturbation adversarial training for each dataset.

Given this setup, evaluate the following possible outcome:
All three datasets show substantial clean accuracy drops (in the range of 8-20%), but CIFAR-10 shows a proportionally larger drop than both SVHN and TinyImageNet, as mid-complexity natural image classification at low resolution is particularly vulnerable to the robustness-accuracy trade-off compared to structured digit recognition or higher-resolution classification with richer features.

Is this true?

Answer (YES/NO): NO